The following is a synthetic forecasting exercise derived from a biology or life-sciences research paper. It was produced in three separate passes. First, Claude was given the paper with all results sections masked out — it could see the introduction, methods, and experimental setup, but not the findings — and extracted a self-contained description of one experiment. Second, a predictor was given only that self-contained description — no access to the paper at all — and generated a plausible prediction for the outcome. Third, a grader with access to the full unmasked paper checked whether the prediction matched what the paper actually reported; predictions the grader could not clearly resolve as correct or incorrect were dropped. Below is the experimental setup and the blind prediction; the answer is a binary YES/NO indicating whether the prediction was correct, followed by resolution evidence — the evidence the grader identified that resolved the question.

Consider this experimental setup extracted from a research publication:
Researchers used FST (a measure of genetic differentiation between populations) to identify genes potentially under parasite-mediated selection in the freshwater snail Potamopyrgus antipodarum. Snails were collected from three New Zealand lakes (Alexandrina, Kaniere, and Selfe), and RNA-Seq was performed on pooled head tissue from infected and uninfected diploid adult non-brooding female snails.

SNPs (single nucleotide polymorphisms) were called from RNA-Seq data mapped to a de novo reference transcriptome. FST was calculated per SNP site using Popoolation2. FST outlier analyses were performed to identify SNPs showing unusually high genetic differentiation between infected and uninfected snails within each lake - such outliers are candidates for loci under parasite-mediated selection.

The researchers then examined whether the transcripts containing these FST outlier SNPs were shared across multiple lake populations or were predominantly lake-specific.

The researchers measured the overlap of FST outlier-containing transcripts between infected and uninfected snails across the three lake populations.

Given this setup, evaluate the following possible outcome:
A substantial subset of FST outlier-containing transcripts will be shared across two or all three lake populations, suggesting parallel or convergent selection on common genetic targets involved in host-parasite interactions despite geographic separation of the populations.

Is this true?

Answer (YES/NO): NO